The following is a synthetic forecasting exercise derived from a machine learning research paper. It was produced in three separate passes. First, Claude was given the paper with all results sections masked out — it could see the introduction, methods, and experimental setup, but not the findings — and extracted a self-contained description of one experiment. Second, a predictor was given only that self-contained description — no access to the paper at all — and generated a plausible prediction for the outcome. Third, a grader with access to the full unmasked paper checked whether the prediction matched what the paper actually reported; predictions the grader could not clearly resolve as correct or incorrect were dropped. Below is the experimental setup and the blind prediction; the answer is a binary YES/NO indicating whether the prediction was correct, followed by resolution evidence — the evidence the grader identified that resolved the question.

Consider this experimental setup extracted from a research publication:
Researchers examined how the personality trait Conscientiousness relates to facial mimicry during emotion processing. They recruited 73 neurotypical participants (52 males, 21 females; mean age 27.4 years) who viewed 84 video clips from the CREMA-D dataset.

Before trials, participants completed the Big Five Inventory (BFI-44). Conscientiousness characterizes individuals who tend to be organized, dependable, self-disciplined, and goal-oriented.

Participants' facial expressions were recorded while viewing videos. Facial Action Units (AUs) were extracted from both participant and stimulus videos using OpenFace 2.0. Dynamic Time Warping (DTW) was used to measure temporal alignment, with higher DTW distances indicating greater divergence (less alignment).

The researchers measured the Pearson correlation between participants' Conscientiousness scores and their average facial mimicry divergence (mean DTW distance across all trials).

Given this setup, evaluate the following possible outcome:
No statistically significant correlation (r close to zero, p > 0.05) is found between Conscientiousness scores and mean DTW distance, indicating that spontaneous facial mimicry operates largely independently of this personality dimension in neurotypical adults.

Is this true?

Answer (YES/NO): YES